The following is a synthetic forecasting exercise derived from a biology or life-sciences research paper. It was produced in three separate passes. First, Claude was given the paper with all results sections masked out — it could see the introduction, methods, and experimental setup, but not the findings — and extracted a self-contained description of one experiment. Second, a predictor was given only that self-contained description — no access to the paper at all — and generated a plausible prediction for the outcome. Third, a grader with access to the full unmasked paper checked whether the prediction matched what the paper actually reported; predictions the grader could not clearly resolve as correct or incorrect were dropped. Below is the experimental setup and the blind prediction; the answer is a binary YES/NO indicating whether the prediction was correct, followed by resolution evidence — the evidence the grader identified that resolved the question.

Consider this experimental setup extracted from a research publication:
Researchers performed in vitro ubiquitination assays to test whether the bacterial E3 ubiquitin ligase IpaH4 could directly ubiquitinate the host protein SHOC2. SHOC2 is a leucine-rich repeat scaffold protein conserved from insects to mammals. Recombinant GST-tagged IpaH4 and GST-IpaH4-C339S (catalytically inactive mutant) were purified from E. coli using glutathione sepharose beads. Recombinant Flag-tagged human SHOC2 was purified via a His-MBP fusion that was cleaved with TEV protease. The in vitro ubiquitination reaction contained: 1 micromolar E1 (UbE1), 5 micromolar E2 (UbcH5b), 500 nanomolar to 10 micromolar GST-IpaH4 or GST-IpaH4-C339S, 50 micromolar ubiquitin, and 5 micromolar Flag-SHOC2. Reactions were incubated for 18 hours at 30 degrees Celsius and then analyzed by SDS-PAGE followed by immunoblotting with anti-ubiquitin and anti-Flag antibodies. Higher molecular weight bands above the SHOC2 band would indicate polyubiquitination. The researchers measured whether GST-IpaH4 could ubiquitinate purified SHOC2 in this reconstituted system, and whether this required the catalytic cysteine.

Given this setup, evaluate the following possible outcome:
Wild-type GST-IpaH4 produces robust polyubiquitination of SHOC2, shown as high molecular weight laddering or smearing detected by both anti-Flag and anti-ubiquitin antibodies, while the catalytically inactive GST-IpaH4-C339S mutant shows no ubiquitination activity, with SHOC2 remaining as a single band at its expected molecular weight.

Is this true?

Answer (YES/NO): YES